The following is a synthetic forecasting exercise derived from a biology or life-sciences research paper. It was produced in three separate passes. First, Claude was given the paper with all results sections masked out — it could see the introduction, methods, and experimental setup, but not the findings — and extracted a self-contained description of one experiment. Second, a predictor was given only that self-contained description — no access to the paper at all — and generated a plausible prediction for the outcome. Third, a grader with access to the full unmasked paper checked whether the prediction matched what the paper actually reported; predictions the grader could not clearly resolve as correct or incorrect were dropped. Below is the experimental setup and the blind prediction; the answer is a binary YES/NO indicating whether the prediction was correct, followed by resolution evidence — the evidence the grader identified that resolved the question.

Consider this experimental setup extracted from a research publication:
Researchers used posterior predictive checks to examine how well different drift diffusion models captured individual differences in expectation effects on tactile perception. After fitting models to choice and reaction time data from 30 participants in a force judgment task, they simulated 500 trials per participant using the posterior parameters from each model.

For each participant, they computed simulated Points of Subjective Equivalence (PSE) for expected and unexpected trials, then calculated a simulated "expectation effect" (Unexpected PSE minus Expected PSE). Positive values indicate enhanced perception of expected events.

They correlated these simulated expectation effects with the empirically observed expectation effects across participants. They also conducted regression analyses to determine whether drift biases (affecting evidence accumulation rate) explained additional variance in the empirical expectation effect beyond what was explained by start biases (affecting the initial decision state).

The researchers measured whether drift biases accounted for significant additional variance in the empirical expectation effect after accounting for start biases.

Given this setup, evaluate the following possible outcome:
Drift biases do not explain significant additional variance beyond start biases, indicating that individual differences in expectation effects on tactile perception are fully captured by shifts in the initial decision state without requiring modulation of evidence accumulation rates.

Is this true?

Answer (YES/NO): NO